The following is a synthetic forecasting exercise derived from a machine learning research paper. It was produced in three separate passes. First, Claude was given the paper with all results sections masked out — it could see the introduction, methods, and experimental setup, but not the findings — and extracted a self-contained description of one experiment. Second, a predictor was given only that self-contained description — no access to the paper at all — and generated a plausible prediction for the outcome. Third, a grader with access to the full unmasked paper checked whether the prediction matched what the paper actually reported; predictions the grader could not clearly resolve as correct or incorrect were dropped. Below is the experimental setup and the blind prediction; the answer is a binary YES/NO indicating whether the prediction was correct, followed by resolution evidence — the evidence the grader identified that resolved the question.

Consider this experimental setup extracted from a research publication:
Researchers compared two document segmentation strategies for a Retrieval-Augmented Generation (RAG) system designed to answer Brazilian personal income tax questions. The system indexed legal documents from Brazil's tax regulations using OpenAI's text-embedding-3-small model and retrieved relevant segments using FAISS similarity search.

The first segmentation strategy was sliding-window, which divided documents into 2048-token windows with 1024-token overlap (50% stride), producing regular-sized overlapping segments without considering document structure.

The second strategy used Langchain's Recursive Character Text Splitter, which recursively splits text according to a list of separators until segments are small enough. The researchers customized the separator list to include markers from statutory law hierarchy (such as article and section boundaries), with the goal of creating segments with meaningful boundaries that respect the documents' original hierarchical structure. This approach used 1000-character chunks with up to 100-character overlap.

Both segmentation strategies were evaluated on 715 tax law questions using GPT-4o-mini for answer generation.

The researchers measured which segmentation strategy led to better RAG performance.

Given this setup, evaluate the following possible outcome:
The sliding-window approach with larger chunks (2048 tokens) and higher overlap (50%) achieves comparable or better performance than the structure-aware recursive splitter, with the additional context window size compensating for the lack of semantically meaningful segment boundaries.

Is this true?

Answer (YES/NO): YES